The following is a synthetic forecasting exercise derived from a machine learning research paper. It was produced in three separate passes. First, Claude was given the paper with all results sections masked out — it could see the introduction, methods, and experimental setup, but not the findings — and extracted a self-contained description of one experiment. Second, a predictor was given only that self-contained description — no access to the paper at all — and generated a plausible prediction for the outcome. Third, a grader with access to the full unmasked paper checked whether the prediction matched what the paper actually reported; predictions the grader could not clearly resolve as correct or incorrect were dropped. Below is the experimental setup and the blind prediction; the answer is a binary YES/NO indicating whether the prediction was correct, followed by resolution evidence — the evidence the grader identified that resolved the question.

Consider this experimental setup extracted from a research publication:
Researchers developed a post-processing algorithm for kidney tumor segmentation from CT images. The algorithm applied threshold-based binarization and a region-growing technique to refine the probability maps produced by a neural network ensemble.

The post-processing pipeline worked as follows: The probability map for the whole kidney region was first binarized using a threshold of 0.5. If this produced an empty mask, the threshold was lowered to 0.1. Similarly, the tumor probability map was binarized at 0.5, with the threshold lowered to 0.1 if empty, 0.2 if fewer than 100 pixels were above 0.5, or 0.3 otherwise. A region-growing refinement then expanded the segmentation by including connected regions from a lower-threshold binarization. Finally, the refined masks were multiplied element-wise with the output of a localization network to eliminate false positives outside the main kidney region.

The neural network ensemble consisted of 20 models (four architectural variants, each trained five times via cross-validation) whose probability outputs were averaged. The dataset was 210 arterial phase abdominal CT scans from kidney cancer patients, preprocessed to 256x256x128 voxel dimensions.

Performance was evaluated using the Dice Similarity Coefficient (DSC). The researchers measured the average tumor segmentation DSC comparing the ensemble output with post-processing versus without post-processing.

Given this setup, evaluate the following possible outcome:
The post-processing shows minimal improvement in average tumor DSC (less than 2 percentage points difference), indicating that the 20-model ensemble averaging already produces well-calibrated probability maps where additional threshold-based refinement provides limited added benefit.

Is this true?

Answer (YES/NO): NO